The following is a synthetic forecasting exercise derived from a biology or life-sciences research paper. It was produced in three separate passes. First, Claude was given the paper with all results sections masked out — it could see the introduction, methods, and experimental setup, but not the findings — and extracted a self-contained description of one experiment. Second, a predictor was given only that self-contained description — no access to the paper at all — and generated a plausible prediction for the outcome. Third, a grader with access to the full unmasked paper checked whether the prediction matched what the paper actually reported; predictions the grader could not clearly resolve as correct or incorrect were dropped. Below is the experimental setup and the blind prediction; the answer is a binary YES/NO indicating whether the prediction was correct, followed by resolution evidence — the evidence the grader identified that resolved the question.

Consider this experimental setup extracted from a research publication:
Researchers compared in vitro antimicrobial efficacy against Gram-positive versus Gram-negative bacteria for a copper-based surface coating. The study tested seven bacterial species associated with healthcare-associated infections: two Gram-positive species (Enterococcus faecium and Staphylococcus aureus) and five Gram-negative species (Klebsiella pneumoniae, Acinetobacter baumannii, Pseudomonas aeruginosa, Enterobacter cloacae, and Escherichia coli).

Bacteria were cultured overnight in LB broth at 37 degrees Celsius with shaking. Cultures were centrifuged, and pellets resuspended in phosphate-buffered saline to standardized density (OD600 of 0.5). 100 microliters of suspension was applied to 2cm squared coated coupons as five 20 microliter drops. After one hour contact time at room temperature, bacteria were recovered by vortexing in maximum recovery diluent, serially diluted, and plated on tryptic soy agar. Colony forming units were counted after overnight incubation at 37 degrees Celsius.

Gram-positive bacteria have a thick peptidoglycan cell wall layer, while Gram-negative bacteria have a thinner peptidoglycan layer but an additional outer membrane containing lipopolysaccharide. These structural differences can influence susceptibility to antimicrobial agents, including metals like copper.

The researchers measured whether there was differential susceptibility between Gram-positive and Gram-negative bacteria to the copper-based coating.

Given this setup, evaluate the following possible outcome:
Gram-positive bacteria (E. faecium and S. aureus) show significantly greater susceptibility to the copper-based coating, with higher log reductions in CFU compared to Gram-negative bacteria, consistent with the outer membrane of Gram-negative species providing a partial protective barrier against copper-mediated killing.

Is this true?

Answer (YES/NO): NO